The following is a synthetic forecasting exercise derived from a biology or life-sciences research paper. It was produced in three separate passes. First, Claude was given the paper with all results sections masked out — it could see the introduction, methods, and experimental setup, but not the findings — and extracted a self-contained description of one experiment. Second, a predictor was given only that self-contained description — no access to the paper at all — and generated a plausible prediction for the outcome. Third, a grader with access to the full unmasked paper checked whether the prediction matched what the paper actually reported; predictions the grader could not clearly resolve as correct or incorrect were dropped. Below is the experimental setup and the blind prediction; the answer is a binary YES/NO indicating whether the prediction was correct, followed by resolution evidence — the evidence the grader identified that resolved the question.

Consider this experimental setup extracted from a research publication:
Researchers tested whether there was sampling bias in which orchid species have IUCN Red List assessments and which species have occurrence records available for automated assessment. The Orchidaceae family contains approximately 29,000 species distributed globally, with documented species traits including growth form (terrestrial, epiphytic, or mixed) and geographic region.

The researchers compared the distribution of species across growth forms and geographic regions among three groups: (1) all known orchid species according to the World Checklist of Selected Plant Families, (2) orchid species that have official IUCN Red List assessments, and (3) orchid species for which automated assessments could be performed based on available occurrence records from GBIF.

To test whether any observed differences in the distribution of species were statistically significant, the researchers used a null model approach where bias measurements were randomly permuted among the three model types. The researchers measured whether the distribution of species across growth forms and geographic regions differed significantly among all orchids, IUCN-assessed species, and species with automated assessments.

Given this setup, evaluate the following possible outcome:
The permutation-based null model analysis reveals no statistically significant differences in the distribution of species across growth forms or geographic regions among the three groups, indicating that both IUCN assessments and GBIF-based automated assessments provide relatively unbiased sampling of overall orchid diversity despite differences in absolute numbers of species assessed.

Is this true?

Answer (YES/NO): NO